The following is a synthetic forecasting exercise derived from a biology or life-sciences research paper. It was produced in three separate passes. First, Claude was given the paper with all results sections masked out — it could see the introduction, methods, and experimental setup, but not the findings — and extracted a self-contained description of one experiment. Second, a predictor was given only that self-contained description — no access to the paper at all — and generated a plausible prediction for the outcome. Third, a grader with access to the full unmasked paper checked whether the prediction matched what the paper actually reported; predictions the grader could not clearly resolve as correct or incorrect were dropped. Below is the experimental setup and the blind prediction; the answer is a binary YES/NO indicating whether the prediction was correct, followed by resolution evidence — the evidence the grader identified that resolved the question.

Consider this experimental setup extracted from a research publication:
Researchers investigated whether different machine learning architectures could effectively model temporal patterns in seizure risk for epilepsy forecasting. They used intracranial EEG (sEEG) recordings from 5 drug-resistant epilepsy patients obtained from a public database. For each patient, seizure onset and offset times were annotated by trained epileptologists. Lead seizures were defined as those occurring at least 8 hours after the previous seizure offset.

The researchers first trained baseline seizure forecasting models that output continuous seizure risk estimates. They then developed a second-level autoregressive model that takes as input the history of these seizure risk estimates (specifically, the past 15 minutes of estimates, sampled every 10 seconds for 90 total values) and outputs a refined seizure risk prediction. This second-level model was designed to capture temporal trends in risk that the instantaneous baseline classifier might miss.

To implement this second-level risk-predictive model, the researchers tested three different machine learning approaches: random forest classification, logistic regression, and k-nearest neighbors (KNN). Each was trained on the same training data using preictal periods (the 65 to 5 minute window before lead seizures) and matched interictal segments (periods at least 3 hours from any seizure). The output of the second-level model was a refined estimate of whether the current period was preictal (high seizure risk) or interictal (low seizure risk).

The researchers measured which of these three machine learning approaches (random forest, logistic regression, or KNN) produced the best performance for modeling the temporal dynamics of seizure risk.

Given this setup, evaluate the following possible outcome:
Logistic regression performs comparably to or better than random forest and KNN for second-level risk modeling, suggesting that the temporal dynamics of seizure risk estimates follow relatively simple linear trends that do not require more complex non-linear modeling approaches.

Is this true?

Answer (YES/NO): NO